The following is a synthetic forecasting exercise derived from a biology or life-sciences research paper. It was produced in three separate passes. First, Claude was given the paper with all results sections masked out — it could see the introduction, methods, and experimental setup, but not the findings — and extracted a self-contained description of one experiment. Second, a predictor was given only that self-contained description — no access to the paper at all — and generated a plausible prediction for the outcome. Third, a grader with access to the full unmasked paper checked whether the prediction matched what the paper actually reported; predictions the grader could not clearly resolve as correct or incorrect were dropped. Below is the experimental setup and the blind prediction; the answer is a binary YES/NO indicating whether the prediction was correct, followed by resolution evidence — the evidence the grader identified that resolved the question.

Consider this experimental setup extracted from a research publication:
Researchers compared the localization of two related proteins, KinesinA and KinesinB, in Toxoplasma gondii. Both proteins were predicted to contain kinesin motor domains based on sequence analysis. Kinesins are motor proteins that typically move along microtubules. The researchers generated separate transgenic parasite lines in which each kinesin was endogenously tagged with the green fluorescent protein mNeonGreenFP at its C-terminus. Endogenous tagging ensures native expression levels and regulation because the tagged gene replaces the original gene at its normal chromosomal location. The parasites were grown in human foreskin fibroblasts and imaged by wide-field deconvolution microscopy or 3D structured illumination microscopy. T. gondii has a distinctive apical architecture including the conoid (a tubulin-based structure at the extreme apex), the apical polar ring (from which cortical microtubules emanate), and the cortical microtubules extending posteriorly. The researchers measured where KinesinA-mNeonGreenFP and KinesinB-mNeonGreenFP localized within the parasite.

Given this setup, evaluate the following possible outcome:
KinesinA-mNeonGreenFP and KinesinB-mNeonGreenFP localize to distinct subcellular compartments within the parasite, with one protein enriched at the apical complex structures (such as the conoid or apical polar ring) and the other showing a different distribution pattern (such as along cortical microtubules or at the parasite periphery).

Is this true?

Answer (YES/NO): YES